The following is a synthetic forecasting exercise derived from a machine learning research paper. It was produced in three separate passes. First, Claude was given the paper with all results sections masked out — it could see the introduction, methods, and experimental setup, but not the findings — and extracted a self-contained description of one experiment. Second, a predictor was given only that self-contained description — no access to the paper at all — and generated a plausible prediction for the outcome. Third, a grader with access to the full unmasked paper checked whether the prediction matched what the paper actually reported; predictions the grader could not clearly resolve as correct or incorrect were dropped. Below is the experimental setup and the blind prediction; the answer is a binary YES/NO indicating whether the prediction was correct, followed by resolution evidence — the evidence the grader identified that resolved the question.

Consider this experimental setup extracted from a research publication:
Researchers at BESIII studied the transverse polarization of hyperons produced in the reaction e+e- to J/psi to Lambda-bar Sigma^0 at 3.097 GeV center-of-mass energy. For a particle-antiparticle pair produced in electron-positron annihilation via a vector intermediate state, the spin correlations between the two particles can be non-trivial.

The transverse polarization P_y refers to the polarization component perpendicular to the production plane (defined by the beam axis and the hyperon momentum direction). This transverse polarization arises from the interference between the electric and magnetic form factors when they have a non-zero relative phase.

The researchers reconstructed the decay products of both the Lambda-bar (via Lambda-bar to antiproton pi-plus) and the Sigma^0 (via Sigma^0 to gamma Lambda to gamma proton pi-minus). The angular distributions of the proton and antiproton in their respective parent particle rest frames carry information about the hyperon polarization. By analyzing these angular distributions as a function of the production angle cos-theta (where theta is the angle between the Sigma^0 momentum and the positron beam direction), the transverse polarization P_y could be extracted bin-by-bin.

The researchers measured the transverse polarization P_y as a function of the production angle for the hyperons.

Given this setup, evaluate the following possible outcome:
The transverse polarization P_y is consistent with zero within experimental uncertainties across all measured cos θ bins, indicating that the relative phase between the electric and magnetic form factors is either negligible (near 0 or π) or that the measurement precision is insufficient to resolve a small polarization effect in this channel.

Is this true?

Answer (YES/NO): NO